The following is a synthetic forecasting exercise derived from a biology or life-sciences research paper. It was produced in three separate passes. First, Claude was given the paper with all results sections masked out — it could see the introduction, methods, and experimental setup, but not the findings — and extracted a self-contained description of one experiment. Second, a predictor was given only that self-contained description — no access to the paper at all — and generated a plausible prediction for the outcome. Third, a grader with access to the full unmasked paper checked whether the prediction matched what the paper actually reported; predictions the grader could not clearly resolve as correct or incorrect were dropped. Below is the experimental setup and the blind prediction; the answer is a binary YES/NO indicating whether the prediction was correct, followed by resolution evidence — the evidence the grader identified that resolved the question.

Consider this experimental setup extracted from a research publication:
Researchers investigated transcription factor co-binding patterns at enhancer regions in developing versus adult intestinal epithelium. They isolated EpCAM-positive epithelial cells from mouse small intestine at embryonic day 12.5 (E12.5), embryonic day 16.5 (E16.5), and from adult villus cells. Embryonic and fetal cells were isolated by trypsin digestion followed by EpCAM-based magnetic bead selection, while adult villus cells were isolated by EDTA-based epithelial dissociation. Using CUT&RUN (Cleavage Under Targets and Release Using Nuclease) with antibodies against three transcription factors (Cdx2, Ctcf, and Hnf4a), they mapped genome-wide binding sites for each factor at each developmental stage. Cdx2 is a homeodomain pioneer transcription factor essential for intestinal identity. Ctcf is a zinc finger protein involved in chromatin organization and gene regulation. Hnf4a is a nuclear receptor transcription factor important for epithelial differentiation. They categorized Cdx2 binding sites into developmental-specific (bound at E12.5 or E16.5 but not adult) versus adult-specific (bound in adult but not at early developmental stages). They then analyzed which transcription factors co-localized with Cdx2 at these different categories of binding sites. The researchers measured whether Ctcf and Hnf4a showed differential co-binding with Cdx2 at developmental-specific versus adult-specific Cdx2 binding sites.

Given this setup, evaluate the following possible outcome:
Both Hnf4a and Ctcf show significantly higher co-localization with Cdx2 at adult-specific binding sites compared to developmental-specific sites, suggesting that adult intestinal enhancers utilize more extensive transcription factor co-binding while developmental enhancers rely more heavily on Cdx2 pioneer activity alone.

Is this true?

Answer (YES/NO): YES